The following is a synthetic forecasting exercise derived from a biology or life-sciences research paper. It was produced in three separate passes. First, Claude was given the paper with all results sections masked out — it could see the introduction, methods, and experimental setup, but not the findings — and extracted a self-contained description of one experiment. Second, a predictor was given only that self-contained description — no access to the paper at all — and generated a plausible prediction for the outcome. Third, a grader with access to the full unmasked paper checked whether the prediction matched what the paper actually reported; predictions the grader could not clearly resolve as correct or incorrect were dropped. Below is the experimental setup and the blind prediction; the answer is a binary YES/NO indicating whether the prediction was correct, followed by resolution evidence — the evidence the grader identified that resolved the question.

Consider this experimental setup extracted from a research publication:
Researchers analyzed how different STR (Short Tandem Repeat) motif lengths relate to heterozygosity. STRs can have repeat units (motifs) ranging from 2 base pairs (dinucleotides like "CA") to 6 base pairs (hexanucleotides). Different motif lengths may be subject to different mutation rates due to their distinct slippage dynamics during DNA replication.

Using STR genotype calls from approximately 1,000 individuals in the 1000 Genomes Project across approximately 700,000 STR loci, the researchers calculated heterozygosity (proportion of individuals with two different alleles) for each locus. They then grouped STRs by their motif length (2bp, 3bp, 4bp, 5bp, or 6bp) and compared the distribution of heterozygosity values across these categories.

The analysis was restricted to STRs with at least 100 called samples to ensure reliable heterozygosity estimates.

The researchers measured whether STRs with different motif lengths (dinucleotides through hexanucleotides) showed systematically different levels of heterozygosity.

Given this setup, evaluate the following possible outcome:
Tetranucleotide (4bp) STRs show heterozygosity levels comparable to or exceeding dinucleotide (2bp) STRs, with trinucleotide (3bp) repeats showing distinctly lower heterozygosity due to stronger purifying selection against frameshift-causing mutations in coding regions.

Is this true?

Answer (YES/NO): NO